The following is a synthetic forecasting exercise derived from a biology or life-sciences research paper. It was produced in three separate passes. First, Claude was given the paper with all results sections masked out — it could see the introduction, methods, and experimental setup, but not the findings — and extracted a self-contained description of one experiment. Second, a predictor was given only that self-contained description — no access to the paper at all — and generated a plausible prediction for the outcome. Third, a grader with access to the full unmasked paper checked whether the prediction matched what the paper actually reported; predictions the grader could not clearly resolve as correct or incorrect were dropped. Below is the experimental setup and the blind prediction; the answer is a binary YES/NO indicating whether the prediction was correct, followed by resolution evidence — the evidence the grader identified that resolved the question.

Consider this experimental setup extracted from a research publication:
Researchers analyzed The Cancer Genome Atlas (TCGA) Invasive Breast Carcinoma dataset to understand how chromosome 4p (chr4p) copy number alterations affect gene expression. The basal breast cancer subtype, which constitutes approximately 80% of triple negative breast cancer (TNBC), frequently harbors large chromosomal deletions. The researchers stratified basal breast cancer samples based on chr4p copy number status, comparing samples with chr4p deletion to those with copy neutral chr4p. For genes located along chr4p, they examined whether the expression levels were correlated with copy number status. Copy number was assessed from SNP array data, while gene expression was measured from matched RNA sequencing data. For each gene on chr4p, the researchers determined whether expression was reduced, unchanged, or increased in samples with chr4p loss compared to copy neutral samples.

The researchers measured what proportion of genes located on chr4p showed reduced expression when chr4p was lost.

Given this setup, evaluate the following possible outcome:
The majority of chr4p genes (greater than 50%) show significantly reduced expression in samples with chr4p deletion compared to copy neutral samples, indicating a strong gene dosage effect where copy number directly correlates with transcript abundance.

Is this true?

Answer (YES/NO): YES